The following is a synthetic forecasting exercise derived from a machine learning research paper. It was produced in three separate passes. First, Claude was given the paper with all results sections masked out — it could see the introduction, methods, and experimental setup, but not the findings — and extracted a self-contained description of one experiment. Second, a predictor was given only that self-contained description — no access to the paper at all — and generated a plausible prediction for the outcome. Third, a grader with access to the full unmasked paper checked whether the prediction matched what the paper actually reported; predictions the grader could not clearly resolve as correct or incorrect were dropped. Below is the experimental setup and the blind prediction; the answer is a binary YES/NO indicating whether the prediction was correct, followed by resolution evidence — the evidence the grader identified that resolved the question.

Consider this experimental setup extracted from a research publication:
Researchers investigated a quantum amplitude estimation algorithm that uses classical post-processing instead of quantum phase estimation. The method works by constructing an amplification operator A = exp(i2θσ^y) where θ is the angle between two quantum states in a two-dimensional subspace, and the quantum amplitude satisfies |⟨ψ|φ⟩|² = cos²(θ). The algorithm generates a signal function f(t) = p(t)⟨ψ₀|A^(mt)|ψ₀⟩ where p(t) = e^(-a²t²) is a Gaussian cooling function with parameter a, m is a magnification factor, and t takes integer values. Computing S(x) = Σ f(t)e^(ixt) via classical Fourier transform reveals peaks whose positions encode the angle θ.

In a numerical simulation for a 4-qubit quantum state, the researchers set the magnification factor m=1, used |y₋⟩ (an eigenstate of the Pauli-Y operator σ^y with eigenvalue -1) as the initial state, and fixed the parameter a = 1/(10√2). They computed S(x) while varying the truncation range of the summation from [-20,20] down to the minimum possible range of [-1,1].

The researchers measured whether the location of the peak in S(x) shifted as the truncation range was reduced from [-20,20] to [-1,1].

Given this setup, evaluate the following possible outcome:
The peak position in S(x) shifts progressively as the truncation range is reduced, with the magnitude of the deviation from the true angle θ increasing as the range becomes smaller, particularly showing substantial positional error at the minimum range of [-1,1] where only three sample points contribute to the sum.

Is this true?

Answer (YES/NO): NO